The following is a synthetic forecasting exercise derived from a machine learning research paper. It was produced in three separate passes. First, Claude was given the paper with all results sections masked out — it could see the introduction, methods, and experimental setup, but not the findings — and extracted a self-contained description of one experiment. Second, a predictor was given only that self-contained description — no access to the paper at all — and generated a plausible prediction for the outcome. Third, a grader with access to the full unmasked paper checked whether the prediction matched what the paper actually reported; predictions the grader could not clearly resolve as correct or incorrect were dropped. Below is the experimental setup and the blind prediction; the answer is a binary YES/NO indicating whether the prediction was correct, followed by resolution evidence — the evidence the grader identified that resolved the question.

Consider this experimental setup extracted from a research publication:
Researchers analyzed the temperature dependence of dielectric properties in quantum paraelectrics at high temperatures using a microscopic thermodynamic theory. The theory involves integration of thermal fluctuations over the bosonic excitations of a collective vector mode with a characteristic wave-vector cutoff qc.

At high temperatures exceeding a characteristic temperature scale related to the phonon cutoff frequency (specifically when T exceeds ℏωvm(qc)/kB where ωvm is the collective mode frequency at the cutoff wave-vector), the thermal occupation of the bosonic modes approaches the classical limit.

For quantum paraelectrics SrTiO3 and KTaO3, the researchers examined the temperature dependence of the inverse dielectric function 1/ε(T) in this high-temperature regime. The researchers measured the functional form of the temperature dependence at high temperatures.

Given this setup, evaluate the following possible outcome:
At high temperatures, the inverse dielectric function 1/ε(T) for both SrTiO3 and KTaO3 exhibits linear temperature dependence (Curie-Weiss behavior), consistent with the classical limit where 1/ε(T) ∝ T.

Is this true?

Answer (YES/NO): YES